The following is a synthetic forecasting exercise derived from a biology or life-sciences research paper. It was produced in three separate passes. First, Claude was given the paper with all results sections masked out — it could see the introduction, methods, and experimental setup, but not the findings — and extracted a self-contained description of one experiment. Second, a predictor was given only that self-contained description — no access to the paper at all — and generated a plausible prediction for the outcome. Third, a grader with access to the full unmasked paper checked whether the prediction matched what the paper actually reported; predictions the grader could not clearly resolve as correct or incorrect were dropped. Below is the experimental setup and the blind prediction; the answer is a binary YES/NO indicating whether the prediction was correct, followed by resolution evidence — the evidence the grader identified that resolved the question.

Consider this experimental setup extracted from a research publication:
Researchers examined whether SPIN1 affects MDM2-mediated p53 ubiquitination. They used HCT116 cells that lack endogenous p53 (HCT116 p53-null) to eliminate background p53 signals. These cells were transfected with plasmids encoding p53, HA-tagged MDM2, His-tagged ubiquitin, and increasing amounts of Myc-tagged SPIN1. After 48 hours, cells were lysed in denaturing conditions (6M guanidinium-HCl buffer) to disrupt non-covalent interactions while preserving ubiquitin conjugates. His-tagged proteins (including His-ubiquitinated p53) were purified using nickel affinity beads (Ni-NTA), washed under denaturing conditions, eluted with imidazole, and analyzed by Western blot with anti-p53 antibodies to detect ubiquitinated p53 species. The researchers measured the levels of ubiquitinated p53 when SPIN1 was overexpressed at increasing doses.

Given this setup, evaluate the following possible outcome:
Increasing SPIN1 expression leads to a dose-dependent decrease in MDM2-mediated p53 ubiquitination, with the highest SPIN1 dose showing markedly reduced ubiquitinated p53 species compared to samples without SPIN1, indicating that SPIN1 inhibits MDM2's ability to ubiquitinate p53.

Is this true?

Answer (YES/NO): NO